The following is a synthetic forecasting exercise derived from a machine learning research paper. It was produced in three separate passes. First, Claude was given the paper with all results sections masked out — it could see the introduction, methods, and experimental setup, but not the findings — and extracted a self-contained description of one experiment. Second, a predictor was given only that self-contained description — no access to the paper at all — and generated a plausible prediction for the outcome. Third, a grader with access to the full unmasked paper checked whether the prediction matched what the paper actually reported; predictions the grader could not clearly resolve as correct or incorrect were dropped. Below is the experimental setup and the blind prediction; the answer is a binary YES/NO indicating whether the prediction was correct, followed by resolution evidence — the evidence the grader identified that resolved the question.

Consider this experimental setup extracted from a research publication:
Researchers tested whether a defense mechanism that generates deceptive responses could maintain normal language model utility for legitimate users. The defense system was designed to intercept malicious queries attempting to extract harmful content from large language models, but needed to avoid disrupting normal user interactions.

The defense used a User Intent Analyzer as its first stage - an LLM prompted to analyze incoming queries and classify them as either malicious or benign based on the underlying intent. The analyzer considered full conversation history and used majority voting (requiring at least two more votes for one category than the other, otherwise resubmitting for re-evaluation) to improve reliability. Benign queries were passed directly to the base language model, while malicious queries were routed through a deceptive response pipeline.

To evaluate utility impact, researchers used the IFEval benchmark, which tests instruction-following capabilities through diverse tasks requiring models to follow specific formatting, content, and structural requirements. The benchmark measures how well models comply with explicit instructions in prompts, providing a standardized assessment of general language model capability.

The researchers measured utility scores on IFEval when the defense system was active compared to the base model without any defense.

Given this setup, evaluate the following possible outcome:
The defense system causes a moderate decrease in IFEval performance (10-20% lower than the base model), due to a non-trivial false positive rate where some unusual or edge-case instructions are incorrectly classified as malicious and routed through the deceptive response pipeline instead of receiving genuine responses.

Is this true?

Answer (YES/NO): NO